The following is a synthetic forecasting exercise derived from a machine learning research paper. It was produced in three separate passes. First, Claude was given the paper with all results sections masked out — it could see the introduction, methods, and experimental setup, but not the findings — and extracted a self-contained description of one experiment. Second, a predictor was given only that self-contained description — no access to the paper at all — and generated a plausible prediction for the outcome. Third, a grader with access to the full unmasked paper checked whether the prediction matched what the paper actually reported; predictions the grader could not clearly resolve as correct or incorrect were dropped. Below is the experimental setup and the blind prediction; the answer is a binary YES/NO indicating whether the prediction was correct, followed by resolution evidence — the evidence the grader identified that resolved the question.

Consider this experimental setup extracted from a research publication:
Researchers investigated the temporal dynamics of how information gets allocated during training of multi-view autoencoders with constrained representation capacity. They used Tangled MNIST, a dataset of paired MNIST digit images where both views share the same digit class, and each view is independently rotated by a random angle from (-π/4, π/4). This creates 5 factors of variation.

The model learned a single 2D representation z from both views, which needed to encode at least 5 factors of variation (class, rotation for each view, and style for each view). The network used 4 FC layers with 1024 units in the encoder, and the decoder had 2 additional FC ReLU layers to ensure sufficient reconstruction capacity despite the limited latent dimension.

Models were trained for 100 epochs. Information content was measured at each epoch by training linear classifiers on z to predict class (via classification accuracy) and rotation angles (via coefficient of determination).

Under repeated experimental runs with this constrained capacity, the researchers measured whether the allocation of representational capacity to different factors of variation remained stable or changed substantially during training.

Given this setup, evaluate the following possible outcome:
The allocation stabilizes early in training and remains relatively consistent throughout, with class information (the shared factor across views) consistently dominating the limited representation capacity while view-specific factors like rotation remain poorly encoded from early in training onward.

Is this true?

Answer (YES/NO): NO